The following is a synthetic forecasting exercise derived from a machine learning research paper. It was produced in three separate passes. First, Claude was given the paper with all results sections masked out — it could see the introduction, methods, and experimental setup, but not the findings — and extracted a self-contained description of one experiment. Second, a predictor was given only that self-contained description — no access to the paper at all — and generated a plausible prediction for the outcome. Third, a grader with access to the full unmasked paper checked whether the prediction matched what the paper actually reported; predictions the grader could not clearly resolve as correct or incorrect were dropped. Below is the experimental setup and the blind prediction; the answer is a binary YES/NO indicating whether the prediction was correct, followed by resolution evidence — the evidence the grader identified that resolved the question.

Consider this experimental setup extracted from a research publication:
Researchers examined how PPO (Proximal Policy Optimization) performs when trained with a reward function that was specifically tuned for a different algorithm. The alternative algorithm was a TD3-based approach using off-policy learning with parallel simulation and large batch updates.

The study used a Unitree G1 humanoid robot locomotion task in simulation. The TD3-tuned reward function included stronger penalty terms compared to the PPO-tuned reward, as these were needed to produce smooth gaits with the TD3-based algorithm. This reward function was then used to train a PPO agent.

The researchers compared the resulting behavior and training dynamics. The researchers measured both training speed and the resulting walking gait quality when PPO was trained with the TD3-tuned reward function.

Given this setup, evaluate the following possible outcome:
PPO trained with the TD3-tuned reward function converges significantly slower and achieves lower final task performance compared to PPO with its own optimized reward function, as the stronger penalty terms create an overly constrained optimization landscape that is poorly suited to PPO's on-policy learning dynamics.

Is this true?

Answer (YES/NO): YES